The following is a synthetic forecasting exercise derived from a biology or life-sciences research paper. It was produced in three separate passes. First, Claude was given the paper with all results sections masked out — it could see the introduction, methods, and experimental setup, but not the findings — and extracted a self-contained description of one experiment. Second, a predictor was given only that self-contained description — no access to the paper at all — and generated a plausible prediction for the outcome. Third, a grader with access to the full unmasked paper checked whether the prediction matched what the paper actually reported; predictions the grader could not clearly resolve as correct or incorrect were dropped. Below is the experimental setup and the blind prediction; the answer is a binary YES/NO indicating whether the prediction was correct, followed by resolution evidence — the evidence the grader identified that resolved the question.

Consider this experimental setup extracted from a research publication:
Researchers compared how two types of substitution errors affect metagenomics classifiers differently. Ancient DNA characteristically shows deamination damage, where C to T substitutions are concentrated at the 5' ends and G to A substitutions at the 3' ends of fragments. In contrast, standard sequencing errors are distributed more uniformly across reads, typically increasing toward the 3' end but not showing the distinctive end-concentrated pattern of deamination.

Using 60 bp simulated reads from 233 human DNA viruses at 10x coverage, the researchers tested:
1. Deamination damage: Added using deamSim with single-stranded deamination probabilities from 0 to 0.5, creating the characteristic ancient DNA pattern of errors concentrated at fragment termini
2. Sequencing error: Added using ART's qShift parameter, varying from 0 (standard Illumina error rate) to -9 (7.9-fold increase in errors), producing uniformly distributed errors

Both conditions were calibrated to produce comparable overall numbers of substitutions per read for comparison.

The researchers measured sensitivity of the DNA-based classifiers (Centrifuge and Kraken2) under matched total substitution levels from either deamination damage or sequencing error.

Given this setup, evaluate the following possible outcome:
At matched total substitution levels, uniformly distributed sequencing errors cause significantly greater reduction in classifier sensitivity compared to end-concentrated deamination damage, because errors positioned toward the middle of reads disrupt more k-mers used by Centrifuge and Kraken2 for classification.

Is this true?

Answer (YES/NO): YES